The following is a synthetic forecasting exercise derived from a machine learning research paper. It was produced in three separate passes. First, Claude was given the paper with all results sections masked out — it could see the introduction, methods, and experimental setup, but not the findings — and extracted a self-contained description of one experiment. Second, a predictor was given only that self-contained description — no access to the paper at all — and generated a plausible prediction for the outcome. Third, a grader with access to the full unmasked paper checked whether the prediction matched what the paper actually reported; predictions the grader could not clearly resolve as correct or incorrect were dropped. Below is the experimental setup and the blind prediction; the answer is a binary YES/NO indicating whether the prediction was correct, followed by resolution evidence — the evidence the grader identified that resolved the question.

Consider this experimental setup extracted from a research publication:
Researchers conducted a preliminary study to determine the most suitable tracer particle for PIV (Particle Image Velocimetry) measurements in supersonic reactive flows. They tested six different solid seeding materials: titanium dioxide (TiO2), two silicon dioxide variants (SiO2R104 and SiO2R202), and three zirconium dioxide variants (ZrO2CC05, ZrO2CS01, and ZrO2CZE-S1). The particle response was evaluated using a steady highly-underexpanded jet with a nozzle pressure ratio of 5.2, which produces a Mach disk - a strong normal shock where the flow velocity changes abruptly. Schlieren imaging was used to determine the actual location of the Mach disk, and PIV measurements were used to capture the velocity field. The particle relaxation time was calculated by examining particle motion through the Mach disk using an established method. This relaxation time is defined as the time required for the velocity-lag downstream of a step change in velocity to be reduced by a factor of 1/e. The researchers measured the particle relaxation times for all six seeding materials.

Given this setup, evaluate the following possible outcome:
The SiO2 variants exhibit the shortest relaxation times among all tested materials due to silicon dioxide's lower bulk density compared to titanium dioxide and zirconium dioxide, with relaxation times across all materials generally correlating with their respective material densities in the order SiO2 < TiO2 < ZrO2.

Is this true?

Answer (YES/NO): YES